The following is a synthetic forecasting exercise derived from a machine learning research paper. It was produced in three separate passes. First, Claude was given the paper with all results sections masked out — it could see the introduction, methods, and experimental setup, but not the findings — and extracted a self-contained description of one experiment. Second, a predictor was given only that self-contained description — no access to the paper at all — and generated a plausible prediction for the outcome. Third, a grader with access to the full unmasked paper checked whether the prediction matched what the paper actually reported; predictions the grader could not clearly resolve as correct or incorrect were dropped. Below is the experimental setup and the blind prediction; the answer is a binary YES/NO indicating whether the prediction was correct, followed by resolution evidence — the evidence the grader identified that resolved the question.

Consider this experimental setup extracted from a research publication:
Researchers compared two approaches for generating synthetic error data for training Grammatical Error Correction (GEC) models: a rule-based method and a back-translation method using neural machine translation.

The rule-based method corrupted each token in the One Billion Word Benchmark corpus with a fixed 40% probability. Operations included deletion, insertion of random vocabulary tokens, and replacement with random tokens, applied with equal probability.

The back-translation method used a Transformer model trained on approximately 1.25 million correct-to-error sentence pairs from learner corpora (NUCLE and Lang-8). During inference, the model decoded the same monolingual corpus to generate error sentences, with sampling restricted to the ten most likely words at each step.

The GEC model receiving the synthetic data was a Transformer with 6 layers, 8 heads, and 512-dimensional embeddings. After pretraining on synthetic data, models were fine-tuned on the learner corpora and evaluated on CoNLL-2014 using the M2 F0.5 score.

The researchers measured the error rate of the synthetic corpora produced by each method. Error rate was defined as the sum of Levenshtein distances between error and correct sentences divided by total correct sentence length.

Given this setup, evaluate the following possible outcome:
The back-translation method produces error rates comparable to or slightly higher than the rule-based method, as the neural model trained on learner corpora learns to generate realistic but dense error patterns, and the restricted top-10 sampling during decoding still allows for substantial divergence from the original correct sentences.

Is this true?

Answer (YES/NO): NO